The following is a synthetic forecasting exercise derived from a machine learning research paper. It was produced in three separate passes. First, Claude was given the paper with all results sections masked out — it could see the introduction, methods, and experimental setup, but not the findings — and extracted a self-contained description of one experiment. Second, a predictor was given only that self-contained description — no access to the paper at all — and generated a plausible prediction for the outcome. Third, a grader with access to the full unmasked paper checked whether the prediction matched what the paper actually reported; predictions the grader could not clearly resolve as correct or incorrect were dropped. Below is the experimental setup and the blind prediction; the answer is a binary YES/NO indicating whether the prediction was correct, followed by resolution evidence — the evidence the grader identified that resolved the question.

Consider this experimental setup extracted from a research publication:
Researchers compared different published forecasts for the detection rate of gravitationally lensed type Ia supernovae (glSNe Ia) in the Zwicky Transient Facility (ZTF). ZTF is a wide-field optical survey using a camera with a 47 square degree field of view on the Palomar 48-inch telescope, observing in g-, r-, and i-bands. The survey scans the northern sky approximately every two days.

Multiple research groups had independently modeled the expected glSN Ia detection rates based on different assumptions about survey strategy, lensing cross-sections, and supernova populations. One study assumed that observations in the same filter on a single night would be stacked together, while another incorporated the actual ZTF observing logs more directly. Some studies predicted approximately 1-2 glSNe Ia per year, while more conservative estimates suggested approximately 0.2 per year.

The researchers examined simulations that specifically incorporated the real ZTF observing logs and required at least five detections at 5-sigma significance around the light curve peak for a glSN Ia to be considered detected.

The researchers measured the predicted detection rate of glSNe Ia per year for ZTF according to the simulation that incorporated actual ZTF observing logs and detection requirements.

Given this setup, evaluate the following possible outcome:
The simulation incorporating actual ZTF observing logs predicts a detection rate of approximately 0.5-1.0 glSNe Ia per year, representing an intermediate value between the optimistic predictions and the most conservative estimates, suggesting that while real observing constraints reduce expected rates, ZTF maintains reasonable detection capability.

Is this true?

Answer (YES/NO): NO